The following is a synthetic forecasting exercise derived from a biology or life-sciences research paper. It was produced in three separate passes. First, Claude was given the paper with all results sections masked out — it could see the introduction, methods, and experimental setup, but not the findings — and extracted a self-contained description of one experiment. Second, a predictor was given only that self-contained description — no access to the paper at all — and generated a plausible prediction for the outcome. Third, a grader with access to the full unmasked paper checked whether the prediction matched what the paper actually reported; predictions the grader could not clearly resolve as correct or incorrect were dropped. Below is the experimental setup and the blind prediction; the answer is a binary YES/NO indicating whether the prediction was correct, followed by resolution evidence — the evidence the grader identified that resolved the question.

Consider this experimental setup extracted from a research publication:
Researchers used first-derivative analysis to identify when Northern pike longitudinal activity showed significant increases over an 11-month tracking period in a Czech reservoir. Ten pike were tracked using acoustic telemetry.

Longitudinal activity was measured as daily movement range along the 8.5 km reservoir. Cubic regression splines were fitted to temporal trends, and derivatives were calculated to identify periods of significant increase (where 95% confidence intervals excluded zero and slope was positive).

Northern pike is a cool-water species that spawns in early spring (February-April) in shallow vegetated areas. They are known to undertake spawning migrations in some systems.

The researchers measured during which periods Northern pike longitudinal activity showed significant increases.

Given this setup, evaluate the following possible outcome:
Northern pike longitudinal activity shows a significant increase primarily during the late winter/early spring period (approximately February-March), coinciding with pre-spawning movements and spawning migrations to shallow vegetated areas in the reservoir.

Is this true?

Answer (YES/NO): NO